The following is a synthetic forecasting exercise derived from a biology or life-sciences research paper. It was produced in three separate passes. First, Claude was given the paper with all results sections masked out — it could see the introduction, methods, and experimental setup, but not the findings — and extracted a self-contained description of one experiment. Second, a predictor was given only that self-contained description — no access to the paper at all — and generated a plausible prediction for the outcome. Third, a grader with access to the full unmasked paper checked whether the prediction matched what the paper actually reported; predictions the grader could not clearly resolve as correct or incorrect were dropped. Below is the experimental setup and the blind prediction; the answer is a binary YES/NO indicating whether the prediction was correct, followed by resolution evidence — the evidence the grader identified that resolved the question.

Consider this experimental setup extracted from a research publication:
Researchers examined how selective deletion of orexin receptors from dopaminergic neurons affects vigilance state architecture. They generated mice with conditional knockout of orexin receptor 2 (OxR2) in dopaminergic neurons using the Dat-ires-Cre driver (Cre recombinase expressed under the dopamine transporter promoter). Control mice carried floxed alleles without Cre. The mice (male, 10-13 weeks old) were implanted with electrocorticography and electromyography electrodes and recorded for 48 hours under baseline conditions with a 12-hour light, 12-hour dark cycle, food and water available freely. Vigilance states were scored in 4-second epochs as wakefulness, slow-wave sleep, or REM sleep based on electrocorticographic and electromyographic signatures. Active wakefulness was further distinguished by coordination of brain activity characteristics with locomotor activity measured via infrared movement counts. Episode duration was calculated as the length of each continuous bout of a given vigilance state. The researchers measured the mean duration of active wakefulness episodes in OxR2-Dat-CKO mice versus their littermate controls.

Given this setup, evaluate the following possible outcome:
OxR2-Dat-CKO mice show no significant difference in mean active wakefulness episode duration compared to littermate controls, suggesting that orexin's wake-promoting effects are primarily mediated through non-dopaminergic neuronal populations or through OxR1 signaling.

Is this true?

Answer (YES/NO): NO